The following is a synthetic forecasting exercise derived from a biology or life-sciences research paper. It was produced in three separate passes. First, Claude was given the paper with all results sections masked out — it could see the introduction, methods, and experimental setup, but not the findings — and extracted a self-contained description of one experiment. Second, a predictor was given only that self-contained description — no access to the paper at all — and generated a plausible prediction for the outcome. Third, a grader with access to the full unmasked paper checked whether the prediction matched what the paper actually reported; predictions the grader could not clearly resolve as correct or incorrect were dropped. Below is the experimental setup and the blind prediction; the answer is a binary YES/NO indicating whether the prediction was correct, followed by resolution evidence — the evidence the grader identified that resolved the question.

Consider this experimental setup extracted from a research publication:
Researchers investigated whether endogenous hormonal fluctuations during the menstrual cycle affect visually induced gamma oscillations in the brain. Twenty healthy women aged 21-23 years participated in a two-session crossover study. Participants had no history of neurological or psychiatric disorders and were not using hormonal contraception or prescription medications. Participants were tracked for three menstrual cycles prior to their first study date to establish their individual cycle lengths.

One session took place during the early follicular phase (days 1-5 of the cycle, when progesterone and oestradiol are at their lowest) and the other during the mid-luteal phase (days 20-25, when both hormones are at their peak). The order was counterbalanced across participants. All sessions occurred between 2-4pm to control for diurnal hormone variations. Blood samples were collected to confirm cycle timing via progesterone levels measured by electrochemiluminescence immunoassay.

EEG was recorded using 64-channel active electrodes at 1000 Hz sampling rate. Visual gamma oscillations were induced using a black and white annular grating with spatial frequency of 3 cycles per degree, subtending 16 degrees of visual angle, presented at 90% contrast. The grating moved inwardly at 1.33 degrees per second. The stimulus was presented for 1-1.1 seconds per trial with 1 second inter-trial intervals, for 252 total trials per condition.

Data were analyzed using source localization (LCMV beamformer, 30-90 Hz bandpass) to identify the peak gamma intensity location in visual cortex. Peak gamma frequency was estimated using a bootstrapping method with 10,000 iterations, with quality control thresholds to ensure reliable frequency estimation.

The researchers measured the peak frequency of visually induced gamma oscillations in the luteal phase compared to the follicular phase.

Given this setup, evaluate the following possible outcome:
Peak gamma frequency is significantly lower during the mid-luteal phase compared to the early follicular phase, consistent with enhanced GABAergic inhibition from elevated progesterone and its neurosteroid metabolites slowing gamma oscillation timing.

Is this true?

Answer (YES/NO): NO